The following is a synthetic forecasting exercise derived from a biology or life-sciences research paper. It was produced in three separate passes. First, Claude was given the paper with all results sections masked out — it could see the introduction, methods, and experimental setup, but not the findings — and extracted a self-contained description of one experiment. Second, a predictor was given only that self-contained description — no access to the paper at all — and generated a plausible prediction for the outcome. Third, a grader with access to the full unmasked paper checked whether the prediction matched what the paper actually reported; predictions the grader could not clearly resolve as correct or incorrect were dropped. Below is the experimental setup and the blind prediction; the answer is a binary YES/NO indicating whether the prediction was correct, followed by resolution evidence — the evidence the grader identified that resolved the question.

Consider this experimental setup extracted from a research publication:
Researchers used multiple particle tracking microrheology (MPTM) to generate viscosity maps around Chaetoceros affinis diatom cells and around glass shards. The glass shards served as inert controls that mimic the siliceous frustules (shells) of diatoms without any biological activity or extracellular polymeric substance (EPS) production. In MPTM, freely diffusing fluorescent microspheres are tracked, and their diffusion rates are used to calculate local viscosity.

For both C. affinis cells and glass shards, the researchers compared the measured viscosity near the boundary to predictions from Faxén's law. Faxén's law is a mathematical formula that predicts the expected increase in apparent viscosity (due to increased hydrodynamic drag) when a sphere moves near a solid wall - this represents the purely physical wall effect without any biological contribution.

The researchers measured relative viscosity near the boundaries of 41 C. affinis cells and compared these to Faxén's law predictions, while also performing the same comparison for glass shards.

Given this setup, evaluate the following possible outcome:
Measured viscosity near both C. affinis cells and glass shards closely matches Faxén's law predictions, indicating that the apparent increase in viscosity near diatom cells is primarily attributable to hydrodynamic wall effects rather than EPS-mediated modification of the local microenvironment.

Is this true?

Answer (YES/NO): NO